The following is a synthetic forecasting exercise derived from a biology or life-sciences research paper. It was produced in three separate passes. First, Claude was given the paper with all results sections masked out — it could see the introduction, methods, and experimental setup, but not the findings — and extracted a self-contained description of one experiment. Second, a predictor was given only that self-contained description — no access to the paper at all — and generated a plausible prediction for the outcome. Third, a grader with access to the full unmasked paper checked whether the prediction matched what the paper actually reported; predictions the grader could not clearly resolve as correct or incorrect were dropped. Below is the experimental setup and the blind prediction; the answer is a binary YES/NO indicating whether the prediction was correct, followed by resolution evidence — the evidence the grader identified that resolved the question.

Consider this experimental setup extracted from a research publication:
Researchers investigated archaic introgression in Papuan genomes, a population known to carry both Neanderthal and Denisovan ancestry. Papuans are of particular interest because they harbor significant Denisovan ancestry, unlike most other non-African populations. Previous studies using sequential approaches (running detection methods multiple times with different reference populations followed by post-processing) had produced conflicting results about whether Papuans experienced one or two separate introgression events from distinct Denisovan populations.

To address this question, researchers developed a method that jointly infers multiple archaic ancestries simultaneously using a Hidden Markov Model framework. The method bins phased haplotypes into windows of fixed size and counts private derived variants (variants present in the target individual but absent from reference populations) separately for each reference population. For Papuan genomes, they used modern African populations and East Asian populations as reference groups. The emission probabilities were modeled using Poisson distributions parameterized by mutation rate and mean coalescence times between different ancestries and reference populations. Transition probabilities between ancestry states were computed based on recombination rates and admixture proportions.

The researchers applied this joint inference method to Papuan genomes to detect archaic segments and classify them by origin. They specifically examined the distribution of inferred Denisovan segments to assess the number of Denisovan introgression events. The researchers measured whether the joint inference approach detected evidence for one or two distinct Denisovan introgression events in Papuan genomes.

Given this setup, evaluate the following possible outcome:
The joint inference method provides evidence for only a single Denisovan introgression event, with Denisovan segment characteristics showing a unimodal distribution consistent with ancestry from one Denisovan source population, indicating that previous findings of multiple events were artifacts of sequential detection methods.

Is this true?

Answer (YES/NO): NO